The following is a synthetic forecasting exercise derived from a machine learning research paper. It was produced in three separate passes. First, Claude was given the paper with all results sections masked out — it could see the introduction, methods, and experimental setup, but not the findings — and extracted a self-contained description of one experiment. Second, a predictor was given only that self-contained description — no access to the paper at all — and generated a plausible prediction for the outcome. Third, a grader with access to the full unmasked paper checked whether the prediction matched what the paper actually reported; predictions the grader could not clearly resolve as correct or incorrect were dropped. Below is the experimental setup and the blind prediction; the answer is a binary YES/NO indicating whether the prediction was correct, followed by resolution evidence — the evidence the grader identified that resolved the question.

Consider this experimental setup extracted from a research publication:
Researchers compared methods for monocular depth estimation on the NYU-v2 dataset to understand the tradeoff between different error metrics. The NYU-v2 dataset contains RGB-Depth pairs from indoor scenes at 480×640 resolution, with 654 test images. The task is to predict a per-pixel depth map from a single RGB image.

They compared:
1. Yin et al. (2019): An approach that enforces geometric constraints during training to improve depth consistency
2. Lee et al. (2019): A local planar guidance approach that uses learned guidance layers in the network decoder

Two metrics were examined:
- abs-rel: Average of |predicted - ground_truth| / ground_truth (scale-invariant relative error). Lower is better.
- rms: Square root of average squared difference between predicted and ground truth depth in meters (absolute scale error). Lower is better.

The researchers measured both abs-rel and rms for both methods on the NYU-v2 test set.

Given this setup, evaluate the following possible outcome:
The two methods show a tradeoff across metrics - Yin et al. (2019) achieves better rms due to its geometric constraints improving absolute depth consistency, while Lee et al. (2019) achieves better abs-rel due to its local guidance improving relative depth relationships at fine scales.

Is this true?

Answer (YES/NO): NO